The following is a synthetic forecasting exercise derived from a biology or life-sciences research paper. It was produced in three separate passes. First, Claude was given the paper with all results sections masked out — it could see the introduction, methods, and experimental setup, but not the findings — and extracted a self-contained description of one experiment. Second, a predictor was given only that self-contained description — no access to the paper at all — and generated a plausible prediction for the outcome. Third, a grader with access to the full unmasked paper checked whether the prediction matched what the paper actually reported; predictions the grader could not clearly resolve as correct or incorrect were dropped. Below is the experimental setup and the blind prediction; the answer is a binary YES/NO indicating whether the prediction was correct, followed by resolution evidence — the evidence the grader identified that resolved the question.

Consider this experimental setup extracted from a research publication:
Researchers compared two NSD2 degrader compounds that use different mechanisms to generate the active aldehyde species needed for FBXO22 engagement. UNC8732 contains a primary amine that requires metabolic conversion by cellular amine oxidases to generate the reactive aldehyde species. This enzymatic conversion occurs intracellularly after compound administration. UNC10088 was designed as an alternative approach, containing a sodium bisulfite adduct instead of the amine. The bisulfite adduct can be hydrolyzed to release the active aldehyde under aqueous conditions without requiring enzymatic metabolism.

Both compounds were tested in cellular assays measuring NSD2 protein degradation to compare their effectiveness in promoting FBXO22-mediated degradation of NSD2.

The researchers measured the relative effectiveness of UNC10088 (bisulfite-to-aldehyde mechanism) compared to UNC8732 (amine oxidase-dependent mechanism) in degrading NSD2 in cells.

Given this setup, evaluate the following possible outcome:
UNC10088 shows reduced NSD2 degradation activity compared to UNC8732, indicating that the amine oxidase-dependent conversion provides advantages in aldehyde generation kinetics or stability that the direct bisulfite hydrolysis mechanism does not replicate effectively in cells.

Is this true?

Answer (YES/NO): NO